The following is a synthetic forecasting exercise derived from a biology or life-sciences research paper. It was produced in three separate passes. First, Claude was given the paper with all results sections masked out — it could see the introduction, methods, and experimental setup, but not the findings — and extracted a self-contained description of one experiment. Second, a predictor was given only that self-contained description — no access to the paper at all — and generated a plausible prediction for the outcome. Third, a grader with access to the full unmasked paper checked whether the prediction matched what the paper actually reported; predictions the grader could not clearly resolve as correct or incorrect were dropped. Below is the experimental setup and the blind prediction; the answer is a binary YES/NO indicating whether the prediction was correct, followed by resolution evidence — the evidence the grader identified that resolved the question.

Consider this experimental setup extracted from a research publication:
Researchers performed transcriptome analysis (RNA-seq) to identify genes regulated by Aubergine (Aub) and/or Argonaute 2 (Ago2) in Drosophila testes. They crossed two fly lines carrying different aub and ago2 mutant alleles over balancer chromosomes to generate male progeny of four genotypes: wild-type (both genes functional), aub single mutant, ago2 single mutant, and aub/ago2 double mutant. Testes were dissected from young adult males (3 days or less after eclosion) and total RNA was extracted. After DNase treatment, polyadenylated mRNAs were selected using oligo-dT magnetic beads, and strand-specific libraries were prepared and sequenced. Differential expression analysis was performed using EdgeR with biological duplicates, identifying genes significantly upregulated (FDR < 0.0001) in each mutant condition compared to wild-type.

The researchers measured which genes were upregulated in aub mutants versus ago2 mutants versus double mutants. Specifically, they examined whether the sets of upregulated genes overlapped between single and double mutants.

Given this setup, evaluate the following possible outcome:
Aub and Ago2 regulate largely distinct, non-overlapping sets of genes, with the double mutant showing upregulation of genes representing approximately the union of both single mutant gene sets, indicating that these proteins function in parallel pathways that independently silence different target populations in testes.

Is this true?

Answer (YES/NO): NO